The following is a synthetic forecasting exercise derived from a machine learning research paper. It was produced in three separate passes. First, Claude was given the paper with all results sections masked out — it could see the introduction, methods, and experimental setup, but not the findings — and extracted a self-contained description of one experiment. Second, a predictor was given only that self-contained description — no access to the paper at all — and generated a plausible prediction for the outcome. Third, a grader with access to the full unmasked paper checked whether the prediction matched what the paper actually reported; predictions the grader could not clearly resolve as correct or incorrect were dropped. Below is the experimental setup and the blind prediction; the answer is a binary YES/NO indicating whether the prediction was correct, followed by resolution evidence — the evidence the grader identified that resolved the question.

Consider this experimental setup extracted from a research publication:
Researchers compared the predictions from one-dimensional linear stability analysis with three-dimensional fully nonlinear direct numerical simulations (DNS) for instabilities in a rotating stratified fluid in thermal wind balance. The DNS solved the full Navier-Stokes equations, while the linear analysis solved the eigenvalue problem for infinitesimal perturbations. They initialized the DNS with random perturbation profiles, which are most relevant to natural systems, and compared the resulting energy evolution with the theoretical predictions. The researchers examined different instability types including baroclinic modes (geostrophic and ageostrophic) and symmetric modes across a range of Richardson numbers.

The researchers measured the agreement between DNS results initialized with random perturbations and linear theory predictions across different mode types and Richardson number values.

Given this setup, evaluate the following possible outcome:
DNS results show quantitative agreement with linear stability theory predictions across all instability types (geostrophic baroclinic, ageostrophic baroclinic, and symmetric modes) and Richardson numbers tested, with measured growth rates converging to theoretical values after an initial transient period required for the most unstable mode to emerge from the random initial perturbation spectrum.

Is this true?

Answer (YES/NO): NO